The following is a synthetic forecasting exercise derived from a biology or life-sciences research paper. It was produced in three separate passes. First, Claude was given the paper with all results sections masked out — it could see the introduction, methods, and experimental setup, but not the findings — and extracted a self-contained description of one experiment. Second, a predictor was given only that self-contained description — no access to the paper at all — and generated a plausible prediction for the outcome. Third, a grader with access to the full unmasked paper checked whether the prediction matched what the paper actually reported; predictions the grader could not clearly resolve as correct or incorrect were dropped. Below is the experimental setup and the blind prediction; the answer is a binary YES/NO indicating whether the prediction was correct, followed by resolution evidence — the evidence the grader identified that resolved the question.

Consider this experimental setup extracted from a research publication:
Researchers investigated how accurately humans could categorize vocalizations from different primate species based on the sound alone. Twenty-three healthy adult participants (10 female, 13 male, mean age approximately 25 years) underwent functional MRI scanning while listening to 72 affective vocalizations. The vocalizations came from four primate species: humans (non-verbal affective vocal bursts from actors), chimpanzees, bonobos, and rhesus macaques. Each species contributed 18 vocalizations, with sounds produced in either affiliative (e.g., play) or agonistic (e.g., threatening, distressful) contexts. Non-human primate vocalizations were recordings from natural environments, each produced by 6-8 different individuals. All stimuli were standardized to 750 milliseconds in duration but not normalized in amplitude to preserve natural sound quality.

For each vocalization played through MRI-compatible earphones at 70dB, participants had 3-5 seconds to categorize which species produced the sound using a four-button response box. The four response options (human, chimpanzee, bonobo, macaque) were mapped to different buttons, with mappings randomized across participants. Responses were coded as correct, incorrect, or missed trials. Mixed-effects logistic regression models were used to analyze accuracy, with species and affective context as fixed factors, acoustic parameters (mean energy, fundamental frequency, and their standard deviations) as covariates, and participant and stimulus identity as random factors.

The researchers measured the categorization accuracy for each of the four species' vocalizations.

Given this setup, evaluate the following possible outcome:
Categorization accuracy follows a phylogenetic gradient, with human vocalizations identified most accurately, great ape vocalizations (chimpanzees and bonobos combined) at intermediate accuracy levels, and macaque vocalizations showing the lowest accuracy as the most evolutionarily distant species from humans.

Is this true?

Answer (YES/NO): NO